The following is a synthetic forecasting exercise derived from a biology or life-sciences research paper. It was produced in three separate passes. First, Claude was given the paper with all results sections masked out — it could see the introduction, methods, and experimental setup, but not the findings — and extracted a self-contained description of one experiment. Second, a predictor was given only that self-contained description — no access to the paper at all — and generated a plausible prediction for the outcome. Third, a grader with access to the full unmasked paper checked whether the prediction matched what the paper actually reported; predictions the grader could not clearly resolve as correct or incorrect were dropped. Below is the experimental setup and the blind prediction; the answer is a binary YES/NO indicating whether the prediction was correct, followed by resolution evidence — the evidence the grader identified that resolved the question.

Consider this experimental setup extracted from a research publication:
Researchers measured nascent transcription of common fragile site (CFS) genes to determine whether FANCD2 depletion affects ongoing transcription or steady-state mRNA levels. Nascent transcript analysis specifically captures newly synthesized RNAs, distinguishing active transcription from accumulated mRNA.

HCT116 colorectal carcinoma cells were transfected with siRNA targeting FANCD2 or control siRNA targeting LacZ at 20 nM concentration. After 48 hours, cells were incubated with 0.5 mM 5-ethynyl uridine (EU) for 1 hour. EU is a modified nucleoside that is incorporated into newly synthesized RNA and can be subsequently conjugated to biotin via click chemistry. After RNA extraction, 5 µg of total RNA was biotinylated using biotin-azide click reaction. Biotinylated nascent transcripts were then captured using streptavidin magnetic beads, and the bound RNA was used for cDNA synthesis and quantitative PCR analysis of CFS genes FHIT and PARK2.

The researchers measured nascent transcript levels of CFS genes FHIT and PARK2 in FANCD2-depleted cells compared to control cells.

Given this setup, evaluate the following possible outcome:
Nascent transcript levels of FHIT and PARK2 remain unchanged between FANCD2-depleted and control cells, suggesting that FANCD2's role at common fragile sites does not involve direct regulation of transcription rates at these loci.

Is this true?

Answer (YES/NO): NO